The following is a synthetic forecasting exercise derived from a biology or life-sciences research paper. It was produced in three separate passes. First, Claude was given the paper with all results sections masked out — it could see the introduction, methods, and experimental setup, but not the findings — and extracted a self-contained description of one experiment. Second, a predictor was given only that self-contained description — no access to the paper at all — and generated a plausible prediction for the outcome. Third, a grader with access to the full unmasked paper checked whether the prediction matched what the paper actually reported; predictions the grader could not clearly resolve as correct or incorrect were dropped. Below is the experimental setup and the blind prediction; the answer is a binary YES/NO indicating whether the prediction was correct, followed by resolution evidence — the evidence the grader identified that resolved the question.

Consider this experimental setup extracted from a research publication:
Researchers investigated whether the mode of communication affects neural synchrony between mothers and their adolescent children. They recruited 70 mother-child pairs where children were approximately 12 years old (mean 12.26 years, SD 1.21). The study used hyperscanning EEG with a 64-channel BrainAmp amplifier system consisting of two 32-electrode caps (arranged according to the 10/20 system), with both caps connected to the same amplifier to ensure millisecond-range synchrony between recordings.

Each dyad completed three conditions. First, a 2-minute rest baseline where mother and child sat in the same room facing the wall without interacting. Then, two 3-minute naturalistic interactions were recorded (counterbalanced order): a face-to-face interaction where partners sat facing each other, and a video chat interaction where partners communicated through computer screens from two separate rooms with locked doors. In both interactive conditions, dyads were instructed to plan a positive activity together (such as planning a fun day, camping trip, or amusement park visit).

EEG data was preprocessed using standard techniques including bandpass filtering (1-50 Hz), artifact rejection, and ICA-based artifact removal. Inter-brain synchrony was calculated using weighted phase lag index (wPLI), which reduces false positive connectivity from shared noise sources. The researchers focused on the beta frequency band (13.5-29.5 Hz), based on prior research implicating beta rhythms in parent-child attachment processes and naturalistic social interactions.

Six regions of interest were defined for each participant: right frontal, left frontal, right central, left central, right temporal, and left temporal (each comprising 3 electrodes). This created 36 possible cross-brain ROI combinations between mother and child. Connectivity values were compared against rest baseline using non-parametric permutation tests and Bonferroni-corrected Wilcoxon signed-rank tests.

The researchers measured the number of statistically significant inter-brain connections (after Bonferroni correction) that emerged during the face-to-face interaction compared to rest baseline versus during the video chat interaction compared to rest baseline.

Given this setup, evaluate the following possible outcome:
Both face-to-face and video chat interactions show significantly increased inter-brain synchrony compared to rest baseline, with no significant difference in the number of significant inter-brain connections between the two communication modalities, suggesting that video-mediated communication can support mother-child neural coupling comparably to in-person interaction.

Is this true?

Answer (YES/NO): NO